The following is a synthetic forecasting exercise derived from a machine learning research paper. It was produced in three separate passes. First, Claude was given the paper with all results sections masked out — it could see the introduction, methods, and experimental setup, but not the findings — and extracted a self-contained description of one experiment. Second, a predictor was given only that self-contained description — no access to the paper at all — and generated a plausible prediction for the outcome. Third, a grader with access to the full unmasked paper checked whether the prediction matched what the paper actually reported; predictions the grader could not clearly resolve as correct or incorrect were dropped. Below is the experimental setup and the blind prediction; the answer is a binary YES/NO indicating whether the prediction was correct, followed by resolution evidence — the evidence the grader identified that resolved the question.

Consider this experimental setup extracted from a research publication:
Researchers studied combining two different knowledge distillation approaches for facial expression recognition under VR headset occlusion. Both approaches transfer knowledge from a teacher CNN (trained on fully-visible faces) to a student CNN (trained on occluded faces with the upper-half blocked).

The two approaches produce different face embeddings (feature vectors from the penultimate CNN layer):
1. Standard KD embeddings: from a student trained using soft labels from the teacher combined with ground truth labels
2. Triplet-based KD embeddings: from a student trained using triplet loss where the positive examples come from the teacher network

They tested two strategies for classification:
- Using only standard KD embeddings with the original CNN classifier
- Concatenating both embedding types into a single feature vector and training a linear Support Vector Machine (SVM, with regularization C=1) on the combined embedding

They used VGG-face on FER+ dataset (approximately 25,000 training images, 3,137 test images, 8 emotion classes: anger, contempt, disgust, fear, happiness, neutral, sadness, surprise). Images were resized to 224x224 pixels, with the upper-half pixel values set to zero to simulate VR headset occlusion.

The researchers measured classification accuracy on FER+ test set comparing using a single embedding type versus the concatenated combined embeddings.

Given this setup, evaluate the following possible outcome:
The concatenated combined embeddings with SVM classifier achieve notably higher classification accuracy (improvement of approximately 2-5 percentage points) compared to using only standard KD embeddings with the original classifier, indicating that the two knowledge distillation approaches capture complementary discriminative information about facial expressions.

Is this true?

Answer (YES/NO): NO